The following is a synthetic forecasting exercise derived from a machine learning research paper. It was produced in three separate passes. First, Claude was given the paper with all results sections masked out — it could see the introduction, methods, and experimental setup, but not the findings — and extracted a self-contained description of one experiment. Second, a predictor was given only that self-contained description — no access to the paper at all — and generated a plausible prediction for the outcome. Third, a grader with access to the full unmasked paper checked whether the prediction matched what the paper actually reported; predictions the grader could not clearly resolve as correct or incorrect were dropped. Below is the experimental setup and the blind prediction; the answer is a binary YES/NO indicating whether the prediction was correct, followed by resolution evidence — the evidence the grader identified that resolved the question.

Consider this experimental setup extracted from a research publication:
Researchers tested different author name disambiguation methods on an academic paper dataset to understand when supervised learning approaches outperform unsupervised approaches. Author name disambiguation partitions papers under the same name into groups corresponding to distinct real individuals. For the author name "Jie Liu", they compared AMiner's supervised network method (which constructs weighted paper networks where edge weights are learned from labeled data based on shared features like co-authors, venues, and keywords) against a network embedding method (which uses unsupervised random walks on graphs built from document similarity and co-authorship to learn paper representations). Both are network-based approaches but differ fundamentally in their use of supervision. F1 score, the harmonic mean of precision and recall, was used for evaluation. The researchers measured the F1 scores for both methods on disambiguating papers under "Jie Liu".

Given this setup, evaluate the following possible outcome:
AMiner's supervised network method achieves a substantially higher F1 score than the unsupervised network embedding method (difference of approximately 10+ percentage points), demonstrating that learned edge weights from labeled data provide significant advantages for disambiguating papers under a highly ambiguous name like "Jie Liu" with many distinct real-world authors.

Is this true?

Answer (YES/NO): NO